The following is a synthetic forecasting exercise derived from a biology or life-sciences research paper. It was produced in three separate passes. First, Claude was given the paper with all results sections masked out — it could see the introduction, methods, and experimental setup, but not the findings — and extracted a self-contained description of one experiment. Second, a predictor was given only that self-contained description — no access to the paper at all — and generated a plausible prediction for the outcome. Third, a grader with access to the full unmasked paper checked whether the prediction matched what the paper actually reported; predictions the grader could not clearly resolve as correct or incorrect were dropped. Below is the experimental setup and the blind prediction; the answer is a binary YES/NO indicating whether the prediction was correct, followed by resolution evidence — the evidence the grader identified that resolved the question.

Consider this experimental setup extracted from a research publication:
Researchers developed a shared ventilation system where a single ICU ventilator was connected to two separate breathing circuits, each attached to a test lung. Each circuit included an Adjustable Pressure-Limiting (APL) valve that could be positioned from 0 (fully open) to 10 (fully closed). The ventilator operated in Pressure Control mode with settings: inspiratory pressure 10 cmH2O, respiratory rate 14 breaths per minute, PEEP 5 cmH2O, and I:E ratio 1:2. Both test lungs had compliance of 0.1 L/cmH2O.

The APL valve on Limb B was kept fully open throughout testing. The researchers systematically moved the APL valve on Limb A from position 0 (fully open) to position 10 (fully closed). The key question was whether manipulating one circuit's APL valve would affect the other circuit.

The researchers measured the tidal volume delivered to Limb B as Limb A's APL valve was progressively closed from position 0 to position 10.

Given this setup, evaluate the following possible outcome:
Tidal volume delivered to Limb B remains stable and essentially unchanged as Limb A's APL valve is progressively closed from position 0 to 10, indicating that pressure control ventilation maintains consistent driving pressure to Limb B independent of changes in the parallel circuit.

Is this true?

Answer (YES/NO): YES